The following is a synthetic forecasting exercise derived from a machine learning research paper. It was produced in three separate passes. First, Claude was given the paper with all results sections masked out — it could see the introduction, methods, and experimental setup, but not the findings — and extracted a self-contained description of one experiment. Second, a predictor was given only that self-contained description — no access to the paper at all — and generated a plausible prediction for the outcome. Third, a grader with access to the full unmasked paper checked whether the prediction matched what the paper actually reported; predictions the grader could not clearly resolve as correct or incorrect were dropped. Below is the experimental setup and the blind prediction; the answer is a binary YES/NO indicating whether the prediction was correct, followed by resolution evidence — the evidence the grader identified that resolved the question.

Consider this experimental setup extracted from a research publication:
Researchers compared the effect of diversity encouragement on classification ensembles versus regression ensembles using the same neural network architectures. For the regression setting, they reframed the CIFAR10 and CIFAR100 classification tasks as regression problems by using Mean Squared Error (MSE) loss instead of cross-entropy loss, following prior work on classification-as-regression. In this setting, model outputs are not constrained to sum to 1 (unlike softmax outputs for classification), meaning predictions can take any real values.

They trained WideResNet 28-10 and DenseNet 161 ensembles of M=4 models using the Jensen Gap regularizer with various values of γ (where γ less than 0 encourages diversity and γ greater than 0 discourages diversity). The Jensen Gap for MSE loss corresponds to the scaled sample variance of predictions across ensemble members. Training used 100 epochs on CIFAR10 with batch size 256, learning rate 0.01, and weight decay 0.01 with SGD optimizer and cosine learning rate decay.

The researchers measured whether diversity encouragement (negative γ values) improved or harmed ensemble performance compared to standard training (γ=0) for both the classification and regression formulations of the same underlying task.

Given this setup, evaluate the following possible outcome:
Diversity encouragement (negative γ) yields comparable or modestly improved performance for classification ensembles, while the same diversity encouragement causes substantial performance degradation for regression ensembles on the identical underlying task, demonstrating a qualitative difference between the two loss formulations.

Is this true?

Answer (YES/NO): NO